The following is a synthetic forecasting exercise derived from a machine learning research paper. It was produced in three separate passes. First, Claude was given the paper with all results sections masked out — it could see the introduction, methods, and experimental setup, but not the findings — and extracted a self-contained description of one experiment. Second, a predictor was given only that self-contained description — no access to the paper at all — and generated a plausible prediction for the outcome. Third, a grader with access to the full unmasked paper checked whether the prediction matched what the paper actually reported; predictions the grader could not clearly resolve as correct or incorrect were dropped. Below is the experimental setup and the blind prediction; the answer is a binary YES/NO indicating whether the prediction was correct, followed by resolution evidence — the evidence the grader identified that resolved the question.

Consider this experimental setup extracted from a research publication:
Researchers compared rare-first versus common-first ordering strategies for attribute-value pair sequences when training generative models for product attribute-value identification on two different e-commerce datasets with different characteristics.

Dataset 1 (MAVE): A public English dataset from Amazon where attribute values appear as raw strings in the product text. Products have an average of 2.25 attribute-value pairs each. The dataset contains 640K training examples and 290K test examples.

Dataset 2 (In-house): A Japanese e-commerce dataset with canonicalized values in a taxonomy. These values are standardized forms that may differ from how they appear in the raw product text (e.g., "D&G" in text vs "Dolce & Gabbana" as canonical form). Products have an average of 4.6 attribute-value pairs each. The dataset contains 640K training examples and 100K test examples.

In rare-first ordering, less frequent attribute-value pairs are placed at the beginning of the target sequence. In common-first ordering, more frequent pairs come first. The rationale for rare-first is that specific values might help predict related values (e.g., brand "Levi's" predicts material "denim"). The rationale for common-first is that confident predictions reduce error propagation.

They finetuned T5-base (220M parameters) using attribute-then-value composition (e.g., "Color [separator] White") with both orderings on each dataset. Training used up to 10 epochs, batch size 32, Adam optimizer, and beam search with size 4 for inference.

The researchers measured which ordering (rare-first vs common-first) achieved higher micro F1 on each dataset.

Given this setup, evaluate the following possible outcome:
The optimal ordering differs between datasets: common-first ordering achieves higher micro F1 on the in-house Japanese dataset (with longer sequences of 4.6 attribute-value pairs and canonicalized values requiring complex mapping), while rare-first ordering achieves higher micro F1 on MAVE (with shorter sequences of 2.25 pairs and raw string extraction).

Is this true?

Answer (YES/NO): NO